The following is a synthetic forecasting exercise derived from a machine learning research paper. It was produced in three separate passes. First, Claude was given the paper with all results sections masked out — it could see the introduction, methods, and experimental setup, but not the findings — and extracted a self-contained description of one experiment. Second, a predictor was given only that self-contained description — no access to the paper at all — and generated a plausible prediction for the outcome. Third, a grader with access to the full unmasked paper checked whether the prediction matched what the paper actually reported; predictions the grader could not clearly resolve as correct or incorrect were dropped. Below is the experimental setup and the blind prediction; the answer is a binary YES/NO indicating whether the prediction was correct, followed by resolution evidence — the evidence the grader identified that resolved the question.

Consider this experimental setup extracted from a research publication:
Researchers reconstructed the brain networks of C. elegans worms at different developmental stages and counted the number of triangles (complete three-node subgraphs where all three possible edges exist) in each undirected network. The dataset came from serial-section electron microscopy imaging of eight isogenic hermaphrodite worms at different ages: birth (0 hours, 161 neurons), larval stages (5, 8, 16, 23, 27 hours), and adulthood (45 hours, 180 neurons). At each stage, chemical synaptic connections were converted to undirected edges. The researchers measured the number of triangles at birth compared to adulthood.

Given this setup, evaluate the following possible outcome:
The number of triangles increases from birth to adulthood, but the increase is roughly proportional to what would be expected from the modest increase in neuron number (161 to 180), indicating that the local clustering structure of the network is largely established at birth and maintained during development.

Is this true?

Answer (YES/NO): NO